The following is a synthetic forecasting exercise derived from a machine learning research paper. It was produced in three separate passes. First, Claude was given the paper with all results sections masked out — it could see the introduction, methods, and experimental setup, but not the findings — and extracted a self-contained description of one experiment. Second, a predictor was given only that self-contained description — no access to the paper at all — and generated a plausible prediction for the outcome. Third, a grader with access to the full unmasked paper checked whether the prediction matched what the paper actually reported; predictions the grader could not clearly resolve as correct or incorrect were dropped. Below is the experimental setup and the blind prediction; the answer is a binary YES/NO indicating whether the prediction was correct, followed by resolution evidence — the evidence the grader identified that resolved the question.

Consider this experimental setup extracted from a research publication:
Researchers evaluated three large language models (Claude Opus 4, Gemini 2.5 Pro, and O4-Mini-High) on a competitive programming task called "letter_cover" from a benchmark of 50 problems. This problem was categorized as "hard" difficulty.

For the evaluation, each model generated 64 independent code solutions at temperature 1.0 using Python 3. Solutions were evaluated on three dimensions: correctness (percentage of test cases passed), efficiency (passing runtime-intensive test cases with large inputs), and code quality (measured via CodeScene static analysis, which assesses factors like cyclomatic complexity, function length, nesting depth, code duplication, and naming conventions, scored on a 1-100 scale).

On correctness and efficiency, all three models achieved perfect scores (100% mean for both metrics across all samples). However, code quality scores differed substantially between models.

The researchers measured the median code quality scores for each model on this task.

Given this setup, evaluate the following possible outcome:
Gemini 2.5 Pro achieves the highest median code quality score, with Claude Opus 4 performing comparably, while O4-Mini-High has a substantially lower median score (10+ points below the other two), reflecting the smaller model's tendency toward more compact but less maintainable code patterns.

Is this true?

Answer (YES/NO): NO